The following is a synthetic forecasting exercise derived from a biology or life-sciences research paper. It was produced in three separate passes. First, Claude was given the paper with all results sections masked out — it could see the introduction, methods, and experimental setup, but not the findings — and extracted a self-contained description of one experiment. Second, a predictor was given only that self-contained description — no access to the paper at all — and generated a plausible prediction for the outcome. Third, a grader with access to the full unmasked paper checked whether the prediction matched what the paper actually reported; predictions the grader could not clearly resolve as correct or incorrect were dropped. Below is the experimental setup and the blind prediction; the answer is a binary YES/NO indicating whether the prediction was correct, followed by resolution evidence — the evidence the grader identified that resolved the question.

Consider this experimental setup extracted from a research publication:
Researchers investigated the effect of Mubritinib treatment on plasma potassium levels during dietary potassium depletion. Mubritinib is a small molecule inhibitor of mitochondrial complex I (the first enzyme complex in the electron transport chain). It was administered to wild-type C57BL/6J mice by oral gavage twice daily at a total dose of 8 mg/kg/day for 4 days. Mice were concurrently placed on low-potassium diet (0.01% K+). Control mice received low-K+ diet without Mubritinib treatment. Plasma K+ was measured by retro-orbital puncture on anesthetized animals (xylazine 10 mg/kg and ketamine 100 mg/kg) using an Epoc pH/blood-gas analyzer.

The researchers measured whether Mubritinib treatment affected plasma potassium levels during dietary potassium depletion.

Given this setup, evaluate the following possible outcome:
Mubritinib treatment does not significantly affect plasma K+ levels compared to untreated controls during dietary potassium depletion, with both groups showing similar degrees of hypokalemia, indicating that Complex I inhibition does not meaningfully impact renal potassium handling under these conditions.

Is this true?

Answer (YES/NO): NO